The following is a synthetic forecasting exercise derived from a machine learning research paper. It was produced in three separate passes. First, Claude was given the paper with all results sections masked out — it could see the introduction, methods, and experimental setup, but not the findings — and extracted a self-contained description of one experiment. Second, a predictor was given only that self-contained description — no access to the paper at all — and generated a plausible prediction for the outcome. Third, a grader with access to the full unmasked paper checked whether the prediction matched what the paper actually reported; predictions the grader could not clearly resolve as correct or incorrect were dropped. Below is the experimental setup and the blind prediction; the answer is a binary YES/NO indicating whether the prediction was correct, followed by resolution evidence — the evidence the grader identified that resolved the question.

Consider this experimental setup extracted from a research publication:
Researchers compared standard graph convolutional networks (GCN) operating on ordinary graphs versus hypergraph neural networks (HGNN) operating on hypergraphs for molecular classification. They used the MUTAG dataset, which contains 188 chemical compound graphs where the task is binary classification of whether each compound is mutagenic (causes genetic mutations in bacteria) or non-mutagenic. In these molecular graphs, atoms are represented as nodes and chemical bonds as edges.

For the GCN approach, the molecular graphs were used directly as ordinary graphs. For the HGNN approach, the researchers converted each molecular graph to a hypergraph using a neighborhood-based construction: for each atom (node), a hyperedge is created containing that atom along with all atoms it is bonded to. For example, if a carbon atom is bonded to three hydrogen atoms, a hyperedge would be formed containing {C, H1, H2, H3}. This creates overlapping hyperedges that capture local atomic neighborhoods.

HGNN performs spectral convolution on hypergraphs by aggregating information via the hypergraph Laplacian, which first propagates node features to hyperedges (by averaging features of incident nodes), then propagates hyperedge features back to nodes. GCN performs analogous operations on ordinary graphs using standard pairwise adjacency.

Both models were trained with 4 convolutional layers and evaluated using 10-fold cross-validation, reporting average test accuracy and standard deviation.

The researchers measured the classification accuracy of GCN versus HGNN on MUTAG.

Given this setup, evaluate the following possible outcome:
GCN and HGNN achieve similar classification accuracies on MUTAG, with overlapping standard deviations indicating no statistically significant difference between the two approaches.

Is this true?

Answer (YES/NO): YES